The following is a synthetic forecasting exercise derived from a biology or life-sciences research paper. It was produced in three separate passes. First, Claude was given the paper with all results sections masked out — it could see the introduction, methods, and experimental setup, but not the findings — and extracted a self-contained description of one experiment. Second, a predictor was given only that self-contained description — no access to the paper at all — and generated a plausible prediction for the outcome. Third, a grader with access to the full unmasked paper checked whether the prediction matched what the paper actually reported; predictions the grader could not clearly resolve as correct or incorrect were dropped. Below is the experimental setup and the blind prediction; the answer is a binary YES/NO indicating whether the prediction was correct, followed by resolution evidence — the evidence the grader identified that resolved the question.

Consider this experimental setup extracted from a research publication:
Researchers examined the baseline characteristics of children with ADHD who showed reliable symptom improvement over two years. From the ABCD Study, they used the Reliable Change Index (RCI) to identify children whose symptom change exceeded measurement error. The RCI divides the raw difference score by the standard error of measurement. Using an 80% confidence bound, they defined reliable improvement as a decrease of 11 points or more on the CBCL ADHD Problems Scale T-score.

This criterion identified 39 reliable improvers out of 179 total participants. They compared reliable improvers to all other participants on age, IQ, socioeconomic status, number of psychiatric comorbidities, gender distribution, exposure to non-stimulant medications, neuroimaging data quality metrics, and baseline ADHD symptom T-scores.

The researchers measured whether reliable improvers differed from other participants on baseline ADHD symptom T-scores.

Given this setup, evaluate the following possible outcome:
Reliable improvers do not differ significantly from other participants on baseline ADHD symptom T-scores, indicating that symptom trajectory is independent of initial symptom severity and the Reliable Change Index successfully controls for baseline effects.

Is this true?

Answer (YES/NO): NO